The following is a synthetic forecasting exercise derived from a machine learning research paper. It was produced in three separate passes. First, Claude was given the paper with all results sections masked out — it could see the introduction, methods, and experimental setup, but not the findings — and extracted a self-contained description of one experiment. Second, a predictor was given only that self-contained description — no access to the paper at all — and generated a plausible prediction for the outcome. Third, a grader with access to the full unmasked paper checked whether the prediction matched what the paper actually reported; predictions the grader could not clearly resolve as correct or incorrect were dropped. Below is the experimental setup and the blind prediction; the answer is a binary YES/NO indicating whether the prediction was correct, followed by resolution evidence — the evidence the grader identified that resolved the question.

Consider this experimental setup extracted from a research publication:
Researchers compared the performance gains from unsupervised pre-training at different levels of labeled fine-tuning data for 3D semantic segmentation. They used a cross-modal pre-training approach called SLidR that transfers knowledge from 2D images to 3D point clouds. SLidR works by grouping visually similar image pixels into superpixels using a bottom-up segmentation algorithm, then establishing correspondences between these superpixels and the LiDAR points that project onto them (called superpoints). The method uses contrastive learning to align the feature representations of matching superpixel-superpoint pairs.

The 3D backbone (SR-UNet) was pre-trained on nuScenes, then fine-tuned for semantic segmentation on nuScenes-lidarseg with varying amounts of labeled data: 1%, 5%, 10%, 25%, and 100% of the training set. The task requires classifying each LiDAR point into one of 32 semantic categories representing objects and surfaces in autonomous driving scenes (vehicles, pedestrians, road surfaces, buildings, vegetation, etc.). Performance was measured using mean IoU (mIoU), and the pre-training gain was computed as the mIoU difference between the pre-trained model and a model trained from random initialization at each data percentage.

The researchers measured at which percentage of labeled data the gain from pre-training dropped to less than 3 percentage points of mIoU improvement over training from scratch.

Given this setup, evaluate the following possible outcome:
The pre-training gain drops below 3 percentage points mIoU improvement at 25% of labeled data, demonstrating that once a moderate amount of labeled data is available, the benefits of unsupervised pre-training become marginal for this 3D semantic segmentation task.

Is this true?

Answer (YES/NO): NO